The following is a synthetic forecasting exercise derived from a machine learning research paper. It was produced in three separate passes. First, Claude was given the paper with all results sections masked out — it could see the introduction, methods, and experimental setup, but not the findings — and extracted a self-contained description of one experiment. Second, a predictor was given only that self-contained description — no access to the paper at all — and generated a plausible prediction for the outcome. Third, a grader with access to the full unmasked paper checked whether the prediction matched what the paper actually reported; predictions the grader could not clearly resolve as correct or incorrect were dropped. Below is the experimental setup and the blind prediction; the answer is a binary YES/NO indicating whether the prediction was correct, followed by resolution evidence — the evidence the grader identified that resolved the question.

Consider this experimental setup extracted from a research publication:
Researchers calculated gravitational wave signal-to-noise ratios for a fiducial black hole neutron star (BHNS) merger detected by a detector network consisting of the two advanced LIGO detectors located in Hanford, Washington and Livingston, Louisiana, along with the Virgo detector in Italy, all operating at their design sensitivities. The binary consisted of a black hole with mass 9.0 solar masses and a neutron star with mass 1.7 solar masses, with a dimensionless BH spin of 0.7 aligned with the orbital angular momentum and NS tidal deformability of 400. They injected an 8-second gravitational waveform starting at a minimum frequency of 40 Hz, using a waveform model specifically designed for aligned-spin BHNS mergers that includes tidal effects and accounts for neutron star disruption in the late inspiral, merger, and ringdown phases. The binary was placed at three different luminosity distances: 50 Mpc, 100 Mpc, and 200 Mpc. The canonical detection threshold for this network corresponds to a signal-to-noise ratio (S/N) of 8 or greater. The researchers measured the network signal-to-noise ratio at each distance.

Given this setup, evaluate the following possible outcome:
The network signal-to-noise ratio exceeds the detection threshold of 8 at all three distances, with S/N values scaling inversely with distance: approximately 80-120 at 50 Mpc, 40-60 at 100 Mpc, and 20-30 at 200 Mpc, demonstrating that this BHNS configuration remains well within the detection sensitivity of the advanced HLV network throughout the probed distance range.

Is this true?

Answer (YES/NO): YES